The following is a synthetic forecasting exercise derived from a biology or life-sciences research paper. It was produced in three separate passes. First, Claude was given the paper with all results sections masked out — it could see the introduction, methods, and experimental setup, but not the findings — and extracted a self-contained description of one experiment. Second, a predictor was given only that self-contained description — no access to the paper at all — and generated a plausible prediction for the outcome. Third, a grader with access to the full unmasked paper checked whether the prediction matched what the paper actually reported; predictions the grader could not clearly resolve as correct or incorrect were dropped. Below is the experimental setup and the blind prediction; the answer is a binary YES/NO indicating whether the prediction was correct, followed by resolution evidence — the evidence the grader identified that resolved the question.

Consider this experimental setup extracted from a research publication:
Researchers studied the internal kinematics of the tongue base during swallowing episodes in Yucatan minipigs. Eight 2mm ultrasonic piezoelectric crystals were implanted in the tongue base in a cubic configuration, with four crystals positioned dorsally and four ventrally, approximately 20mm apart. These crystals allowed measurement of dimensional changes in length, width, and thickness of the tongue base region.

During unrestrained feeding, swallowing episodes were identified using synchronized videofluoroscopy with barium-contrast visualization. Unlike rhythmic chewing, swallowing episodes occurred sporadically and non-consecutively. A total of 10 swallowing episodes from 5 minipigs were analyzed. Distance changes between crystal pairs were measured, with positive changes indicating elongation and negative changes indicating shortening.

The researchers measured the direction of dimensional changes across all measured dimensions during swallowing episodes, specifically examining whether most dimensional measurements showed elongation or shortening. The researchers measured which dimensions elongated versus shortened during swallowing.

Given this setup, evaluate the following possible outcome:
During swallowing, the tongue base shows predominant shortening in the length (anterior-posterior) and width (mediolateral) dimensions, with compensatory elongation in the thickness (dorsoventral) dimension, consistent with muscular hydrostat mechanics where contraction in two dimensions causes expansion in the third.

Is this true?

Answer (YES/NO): NO